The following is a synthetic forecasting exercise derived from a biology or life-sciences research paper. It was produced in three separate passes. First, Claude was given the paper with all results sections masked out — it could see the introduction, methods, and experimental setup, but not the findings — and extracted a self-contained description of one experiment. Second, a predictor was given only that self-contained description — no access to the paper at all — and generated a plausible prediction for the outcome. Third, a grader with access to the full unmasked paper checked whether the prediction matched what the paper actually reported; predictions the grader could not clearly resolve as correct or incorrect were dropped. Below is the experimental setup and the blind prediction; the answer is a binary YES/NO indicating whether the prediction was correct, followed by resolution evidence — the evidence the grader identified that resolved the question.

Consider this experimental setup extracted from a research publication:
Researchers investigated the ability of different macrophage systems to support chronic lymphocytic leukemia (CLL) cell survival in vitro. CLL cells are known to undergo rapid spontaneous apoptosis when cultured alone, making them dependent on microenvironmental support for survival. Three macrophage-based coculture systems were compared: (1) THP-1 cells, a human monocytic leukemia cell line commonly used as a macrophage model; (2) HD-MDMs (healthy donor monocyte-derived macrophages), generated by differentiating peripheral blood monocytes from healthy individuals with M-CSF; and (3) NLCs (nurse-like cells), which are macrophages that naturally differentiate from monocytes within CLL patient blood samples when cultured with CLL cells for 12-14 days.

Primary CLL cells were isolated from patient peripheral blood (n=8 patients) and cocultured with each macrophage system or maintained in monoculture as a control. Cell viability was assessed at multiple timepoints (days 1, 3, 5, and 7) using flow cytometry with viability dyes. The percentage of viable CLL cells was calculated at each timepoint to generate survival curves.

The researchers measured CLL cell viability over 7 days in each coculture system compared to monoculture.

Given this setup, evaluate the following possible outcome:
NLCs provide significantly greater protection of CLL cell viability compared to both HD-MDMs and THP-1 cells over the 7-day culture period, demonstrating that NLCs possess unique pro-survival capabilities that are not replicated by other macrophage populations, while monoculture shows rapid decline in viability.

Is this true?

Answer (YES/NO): NO